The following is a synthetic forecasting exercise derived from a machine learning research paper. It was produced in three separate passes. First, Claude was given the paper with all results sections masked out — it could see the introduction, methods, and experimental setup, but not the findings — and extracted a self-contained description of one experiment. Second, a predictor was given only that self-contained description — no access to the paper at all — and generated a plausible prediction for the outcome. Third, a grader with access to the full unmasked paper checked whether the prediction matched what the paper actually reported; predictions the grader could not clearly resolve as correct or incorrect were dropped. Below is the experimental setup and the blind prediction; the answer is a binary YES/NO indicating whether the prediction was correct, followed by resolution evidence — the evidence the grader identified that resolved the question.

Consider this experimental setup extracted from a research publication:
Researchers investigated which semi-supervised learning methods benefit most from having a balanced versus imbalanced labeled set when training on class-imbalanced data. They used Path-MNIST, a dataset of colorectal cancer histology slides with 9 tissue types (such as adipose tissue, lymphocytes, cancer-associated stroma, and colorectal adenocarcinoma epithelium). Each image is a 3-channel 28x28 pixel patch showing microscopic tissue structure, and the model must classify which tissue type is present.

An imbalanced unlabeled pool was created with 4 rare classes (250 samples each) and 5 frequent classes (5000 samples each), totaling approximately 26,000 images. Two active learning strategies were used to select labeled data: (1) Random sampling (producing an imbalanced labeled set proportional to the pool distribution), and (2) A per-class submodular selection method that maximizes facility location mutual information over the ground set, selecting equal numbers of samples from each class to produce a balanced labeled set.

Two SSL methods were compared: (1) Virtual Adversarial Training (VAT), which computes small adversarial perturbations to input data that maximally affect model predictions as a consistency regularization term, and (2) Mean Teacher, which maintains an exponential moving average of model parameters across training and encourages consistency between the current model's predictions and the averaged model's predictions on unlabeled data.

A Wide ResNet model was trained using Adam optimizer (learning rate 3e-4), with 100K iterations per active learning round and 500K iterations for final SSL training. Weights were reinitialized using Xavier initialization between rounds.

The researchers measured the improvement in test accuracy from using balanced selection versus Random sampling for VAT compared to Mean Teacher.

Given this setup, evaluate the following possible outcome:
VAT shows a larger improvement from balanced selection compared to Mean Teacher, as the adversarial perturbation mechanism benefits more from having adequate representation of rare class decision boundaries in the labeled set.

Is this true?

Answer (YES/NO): NO